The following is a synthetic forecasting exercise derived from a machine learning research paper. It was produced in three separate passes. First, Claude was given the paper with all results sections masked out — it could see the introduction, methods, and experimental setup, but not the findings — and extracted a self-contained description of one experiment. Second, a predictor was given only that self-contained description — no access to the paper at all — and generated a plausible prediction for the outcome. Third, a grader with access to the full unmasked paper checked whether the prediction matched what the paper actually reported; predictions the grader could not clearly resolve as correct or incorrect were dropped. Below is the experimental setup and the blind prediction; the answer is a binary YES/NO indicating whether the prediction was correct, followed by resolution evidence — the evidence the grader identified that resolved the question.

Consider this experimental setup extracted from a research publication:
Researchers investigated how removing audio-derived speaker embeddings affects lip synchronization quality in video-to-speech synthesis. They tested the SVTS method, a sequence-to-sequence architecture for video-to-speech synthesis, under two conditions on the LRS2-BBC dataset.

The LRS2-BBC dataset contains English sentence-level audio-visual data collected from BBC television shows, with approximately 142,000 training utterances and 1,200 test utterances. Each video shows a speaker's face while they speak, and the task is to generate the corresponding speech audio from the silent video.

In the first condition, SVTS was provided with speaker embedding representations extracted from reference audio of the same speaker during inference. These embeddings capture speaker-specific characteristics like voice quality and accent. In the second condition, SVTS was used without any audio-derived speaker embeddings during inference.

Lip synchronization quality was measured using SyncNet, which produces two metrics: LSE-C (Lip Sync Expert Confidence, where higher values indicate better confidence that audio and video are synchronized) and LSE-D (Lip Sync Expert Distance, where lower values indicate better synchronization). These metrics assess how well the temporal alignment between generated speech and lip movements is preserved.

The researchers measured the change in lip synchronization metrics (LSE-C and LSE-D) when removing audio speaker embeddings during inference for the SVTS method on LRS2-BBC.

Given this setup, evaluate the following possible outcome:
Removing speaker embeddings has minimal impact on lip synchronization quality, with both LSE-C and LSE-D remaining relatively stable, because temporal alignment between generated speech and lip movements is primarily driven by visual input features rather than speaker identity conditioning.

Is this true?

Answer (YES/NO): YES